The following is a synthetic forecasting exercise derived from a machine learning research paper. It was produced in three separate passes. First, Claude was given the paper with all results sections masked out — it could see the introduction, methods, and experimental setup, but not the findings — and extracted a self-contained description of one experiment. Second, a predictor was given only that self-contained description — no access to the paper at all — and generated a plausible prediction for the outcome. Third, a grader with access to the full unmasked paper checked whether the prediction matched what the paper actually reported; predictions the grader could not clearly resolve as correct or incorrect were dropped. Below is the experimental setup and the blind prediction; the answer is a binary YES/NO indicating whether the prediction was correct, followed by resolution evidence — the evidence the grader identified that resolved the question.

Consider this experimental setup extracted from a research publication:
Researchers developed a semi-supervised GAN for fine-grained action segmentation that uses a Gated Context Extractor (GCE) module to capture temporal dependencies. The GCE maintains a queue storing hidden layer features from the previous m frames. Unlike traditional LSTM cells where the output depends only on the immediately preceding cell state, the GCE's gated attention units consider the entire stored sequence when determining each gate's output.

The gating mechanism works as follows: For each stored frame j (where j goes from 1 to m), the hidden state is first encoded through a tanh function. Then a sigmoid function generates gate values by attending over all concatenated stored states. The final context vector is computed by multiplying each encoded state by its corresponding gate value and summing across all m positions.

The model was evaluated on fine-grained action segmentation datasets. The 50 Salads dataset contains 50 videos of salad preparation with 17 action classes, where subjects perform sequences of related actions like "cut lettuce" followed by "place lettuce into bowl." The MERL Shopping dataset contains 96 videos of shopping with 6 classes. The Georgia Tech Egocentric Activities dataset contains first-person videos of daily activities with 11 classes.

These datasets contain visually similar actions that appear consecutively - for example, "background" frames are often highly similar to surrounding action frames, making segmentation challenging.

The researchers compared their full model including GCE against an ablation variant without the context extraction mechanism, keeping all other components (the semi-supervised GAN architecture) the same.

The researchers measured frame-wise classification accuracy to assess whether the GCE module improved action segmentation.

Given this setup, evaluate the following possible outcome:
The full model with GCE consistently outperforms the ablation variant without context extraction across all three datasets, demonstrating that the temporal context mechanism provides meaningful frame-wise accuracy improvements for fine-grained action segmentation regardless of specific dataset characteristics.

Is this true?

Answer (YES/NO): NO